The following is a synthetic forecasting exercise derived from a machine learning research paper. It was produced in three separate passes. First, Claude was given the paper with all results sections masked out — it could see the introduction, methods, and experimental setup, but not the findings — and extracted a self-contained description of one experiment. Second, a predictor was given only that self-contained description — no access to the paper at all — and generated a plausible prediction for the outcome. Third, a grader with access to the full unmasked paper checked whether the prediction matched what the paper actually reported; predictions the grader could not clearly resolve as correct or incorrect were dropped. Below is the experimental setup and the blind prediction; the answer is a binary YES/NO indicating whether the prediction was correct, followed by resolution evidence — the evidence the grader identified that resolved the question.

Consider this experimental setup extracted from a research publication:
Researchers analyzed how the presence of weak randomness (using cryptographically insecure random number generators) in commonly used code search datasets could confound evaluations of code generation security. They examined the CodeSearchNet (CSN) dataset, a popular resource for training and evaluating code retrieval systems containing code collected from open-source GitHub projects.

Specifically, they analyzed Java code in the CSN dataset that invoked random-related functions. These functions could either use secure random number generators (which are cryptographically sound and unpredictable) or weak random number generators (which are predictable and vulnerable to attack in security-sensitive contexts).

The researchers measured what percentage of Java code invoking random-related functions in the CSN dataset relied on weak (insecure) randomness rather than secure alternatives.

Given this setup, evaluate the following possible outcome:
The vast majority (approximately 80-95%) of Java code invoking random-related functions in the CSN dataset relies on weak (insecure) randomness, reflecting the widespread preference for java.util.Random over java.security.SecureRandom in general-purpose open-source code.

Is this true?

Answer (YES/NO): YES